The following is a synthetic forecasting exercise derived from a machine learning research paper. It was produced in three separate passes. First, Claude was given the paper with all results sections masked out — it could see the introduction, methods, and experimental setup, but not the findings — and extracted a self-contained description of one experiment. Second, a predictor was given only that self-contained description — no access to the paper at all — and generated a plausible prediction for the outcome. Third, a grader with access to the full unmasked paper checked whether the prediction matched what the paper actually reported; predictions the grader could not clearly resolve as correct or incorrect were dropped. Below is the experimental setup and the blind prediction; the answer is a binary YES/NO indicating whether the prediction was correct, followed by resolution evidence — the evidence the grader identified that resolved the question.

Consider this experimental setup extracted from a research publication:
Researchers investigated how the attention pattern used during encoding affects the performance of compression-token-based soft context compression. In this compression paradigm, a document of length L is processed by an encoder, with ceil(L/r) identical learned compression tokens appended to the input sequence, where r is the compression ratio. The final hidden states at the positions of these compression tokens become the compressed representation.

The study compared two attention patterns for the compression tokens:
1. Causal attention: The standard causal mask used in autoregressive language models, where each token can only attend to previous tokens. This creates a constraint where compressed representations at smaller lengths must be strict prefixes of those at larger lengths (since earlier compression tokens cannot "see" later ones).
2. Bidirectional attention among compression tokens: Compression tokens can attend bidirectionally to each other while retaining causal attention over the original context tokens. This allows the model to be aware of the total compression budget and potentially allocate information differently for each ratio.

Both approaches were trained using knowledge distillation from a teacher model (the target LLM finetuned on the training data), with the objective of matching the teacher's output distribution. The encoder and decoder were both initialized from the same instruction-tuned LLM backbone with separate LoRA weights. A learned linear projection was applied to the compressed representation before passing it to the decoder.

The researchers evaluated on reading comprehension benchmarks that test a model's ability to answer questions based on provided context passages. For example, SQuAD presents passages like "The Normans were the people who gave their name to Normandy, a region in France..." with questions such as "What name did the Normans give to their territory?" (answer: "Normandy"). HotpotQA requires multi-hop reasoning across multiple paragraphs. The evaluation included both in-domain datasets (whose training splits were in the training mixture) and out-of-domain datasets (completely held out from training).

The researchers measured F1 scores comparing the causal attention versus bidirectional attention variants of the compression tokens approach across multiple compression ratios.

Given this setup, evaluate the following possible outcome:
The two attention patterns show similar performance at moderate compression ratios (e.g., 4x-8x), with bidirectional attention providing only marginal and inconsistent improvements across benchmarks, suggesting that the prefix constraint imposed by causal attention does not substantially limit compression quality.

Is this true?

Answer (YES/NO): NO